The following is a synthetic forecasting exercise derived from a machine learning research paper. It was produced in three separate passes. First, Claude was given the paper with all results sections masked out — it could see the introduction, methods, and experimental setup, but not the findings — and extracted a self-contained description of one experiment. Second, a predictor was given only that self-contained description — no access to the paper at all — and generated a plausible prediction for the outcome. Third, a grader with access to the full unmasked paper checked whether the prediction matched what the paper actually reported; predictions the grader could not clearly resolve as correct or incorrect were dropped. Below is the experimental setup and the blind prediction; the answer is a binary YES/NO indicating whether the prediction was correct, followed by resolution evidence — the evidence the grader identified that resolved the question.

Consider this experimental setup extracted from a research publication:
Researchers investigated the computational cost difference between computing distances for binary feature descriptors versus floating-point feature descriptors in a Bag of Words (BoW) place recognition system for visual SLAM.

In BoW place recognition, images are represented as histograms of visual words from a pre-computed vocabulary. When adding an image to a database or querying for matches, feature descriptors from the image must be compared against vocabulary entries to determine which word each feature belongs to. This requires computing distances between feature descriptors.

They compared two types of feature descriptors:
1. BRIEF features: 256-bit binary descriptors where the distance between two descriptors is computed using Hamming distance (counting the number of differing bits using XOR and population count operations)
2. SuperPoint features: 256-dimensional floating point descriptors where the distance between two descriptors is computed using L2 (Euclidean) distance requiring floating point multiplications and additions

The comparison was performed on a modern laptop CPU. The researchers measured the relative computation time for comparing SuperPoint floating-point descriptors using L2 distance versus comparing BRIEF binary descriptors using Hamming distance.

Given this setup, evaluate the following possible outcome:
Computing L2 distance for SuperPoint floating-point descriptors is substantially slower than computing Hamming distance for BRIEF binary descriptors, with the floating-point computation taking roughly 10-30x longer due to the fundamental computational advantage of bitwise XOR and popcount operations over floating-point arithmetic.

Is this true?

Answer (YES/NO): NO